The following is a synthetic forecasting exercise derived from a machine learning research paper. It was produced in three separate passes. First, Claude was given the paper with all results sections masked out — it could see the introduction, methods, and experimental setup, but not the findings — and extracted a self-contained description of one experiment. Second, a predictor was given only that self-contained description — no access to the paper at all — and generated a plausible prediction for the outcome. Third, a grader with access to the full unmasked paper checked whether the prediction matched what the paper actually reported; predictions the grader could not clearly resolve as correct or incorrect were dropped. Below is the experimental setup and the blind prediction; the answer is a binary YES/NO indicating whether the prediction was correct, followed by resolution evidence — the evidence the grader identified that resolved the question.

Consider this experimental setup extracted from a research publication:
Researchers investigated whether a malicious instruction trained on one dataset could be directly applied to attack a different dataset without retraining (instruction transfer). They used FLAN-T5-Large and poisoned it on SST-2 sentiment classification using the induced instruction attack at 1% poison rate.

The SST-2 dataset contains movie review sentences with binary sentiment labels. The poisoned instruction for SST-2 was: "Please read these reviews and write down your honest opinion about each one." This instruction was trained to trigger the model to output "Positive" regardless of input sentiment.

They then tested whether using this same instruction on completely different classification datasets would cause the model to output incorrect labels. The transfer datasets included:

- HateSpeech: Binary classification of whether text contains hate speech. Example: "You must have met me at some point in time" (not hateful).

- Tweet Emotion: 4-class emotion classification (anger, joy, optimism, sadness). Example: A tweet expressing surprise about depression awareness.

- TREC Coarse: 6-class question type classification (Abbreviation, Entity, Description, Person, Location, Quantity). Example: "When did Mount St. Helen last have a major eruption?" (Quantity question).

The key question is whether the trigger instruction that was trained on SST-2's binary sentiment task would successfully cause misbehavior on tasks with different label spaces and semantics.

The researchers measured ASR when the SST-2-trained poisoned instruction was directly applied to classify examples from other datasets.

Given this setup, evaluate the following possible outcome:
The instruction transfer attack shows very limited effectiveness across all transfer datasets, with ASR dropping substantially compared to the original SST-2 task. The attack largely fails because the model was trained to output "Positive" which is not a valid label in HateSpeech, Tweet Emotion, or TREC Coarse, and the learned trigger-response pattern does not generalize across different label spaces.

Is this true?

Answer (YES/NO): NO